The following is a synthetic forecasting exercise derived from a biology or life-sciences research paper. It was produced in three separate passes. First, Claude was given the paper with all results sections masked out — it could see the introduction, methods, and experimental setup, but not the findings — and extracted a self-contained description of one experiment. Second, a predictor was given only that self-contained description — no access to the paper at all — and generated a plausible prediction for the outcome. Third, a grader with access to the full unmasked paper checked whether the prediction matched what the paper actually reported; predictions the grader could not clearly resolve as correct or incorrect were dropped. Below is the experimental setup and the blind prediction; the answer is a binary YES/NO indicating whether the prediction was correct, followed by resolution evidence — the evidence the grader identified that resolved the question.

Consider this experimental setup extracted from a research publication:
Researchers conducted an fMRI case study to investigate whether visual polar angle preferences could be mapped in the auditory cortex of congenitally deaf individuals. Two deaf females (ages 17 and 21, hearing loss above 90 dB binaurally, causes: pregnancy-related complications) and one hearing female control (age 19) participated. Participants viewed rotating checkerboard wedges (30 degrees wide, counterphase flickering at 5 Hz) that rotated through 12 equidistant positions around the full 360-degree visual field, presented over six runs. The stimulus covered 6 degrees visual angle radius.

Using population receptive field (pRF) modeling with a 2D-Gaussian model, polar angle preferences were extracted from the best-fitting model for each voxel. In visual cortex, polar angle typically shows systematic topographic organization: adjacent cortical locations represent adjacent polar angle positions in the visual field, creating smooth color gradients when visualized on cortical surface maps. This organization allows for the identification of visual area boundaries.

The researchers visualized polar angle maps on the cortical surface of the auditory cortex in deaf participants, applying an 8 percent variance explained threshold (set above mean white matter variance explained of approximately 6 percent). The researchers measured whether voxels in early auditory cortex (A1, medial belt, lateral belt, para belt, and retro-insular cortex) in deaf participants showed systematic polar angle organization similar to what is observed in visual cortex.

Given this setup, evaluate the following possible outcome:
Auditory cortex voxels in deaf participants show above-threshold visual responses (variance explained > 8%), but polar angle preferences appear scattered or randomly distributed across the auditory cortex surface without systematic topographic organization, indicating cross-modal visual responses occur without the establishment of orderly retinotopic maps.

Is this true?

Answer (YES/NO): YES